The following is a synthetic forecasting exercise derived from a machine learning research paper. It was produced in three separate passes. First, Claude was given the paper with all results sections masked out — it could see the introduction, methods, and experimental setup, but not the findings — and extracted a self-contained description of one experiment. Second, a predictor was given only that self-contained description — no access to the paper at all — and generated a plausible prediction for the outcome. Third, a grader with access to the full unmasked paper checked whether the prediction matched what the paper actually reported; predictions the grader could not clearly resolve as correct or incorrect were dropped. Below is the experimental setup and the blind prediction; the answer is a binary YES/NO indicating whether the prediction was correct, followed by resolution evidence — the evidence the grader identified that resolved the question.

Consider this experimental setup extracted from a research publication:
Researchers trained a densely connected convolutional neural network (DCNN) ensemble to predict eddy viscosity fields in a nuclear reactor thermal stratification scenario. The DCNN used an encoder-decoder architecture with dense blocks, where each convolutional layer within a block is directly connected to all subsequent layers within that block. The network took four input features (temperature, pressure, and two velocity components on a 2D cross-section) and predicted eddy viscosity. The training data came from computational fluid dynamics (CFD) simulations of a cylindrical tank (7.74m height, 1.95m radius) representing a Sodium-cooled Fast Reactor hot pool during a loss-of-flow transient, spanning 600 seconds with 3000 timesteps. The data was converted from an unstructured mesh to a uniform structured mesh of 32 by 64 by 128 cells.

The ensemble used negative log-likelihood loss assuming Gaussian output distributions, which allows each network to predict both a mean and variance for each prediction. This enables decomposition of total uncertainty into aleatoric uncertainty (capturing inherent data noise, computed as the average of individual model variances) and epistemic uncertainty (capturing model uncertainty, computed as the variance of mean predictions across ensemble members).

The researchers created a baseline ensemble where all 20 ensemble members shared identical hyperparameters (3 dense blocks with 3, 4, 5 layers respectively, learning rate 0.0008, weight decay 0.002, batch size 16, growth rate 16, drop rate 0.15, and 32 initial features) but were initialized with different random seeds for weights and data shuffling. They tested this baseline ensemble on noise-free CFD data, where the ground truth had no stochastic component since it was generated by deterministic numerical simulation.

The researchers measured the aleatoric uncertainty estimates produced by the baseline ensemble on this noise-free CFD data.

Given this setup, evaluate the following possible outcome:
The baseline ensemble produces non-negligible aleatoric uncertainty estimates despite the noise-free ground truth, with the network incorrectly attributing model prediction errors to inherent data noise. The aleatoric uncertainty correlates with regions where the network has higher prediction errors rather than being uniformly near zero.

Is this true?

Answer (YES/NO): YES